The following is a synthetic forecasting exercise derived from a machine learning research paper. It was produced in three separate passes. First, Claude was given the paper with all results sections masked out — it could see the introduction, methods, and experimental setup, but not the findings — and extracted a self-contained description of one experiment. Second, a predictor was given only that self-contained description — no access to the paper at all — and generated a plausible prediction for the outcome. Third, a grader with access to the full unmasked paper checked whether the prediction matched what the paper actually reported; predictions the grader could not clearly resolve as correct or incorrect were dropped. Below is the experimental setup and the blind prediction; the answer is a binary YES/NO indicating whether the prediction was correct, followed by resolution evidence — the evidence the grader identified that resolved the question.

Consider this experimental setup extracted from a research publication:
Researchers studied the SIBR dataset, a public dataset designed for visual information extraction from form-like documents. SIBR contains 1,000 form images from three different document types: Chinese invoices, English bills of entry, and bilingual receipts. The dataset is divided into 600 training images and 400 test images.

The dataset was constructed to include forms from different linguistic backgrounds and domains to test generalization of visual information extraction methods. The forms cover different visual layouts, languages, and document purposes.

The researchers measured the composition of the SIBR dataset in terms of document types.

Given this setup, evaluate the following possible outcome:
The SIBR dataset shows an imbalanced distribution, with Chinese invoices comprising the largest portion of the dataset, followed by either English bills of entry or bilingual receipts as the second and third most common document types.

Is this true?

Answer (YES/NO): YES